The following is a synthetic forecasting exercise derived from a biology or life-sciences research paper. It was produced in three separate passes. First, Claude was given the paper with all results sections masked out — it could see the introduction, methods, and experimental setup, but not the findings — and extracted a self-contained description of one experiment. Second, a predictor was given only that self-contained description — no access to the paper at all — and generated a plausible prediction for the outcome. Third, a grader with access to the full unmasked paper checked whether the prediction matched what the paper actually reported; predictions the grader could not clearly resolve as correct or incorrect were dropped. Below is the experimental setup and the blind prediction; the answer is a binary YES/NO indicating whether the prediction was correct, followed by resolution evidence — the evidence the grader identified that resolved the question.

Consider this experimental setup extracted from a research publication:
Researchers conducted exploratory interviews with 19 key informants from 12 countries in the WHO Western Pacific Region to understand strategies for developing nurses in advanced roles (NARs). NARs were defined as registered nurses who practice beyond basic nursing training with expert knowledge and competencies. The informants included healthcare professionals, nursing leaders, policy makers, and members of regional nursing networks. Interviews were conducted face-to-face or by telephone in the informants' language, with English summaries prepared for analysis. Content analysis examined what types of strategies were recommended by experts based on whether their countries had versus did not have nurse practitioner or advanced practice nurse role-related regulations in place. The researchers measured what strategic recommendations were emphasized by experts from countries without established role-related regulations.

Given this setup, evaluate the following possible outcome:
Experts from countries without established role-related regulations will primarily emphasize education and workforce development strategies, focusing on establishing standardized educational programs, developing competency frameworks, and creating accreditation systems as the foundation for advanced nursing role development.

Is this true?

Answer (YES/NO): NO